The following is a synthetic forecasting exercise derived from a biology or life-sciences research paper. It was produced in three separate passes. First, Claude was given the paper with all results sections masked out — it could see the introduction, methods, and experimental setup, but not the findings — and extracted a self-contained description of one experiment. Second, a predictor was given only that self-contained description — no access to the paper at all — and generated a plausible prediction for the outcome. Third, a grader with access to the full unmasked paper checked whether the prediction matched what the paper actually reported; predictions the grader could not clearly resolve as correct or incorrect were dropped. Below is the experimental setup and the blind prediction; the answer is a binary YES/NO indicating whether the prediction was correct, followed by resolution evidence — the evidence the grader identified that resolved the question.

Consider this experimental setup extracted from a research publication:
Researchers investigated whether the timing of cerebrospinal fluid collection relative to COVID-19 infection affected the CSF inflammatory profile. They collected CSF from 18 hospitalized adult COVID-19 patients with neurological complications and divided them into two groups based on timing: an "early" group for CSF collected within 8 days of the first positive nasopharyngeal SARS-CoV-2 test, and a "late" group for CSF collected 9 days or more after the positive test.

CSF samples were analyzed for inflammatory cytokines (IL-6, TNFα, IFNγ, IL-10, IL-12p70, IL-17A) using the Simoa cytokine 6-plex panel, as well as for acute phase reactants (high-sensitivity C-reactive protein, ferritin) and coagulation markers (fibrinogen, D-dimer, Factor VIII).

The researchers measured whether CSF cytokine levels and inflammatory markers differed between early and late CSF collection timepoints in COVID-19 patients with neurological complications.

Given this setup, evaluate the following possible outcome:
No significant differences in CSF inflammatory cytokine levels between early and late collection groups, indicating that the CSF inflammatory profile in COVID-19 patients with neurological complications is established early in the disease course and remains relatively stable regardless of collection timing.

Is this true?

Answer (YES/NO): YES